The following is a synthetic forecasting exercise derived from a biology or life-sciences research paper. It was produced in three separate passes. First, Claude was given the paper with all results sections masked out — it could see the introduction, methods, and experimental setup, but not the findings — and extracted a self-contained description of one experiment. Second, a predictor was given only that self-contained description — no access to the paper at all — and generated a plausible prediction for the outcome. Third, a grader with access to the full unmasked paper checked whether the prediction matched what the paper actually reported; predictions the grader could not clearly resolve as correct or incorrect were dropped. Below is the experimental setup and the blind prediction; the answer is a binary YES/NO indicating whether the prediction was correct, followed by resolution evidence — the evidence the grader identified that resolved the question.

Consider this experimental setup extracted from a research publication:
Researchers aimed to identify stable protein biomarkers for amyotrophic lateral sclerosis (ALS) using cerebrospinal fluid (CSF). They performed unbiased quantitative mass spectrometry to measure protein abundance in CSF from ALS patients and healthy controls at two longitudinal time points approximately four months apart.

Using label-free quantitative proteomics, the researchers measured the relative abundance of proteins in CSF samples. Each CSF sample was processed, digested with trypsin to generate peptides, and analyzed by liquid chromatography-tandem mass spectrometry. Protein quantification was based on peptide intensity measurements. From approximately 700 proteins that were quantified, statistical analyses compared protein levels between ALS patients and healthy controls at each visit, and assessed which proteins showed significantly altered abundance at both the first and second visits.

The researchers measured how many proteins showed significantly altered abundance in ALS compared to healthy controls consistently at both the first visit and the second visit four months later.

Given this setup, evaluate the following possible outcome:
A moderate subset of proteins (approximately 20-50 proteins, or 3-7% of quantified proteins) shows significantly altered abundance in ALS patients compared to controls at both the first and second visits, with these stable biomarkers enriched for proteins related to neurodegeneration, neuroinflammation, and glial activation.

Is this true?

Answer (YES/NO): NO